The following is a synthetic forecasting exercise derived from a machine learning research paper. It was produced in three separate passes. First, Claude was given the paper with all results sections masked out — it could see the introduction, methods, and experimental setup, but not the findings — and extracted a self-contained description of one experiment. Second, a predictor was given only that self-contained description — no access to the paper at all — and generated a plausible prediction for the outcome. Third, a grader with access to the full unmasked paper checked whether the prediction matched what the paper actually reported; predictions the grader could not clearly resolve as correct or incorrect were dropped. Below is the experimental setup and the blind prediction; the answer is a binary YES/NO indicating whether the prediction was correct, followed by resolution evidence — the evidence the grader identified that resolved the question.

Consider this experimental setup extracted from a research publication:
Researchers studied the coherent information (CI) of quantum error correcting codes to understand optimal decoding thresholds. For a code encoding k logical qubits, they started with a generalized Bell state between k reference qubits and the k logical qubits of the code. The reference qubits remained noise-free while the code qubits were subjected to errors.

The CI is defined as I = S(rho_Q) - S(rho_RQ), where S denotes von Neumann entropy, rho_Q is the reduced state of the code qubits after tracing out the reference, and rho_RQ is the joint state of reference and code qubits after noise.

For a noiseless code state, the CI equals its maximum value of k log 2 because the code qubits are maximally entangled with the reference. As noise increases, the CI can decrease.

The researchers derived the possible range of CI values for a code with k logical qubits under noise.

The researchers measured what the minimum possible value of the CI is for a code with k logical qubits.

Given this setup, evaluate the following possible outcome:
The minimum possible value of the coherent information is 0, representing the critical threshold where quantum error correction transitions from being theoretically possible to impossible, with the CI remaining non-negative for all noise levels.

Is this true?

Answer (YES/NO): NO